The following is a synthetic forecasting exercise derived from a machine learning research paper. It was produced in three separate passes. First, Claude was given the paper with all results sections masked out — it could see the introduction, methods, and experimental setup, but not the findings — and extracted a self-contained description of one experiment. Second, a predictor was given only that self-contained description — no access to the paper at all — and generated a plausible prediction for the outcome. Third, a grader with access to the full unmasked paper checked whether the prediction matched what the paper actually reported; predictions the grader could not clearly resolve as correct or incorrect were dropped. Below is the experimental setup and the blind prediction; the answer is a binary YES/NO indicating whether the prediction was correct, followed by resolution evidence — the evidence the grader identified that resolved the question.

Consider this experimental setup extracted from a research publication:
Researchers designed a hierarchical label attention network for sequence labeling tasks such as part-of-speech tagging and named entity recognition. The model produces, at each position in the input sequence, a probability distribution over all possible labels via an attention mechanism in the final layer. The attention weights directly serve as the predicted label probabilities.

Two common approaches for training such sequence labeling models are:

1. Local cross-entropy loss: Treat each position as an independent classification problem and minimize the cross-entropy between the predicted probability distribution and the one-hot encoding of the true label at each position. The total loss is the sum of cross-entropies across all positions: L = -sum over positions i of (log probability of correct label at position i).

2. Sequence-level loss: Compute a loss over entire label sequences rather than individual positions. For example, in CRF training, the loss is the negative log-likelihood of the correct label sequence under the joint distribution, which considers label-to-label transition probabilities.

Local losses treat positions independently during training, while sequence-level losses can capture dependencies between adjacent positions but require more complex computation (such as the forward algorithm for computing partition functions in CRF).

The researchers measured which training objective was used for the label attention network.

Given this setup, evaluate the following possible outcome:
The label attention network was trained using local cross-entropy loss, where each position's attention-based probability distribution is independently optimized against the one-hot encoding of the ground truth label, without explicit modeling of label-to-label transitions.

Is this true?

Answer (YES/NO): YES